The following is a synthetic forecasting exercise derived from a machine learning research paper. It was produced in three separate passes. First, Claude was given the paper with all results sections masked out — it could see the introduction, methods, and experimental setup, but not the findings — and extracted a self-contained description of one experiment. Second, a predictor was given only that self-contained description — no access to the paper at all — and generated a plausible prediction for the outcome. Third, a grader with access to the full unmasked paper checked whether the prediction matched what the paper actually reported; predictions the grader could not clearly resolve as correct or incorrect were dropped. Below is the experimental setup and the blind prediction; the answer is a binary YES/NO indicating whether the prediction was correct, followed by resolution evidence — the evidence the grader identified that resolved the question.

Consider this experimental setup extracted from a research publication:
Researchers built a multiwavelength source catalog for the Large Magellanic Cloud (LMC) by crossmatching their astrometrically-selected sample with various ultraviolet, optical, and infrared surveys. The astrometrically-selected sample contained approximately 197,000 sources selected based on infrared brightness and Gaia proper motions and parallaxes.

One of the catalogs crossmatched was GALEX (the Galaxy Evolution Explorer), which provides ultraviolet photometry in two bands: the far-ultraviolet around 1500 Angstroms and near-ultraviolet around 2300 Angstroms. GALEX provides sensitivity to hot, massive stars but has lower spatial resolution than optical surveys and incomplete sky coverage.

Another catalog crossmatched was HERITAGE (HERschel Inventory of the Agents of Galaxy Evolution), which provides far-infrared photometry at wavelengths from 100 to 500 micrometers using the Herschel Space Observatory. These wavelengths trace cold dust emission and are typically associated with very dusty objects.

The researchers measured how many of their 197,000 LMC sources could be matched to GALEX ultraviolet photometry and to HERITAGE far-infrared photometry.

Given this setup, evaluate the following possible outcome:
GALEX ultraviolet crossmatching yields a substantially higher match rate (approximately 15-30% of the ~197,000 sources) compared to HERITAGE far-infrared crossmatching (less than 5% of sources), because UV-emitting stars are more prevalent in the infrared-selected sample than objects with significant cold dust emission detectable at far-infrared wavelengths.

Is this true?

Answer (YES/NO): NO